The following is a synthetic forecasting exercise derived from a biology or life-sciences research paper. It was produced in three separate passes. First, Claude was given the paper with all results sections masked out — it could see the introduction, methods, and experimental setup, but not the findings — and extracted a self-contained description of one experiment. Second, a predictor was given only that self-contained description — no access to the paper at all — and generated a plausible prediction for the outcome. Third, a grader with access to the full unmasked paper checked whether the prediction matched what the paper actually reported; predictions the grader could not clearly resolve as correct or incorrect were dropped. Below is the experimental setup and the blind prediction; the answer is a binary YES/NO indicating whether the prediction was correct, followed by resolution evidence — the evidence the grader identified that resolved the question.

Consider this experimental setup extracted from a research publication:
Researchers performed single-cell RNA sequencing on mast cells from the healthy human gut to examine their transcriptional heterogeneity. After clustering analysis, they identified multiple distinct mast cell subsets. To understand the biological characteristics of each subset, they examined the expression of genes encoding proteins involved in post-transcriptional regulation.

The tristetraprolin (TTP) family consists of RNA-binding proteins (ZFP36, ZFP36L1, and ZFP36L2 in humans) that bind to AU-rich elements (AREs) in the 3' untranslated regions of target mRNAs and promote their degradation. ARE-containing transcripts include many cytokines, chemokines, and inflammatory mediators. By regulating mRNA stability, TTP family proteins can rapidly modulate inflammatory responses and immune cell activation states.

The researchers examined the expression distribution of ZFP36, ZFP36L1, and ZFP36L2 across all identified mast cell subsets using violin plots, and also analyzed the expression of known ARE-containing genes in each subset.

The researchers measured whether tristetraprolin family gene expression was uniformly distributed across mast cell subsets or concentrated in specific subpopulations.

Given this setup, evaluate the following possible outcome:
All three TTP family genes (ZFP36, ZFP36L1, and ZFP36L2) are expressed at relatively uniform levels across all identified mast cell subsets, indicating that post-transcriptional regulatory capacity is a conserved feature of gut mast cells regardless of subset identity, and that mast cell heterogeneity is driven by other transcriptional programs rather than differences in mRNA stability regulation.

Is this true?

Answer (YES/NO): NO